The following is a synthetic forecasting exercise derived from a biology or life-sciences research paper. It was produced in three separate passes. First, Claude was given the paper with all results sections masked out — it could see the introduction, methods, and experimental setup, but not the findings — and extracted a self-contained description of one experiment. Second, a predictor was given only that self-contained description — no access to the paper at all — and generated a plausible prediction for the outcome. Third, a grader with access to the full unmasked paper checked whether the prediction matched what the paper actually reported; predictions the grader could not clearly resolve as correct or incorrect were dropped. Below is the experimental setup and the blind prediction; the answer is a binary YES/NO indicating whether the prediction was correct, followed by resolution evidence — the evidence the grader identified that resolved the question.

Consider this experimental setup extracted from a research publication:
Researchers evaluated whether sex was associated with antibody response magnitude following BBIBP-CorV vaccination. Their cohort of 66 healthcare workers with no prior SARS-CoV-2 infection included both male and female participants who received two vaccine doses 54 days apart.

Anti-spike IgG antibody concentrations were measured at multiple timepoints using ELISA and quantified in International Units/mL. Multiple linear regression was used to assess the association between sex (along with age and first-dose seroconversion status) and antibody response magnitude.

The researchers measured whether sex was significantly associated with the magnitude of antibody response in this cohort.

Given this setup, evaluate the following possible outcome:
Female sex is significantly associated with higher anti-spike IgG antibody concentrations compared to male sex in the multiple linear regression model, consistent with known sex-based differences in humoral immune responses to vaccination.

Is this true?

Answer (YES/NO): YES